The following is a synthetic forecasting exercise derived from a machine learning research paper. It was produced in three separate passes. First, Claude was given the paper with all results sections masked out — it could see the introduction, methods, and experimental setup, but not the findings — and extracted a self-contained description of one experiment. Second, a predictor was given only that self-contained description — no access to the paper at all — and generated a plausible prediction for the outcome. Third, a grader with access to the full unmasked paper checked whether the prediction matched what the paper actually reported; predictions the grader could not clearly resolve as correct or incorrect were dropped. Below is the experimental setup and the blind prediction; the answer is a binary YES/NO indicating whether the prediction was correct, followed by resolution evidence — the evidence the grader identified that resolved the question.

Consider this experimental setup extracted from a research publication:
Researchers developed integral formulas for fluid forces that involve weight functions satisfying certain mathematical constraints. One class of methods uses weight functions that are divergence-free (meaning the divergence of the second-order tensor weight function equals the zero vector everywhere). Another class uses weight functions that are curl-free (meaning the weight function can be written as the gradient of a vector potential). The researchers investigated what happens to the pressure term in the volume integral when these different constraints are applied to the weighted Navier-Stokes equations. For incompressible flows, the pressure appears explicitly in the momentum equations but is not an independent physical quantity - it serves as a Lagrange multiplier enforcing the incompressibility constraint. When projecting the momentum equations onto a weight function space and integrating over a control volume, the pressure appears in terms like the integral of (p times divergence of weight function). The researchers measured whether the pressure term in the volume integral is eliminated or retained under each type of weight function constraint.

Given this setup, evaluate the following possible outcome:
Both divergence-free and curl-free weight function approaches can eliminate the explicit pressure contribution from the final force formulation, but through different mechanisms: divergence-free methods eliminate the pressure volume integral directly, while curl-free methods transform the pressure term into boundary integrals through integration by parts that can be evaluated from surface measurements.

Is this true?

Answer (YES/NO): NO